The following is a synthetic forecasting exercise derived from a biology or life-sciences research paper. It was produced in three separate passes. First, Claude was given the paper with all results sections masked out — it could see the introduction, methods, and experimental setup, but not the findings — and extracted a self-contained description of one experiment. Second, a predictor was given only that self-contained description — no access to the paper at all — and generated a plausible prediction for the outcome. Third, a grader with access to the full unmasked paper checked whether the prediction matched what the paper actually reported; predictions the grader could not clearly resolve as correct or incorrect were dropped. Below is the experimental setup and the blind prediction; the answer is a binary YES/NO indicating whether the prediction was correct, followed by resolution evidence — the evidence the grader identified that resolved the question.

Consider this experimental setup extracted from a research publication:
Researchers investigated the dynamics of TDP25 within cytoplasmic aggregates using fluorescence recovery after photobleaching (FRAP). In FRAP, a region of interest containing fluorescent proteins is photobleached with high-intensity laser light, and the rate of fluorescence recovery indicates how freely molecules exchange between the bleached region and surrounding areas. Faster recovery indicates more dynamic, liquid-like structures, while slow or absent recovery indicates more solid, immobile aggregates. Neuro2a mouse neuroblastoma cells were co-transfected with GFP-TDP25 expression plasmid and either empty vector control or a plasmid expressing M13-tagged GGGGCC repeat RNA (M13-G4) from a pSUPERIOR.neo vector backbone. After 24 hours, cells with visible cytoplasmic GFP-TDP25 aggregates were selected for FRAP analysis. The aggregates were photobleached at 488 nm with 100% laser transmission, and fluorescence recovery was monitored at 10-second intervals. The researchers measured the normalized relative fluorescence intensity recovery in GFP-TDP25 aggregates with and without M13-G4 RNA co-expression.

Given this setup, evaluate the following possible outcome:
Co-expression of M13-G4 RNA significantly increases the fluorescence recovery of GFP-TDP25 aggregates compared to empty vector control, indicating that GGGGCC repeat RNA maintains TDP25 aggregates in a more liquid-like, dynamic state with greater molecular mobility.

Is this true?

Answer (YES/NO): NO